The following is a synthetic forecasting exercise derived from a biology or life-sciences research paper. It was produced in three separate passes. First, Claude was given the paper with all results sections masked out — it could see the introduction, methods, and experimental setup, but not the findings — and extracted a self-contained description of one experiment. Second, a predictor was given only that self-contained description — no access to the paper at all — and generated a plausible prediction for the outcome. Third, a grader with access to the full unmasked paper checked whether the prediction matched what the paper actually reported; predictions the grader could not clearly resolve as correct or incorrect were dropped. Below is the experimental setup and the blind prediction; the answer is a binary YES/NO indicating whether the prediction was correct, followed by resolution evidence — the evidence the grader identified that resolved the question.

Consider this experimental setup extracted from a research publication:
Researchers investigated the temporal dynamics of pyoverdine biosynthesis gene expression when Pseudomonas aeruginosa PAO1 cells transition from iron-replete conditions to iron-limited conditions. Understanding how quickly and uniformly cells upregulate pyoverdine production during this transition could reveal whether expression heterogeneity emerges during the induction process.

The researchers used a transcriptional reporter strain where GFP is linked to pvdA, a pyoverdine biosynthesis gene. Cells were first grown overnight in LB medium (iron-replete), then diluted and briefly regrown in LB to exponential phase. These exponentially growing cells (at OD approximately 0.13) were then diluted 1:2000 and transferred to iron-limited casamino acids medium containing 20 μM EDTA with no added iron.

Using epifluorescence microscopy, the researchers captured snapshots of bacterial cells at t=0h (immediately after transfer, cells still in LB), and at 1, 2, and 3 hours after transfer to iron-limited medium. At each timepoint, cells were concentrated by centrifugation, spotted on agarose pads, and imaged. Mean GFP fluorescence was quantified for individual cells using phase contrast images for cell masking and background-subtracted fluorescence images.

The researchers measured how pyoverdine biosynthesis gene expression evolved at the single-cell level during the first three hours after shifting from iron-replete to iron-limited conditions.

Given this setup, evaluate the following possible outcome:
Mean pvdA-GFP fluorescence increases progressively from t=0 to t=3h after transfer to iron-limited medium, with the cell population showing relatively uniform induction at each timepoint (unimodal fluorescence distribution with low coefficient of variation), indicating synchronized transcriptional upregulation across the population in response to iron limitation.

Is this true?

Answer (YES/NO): NO